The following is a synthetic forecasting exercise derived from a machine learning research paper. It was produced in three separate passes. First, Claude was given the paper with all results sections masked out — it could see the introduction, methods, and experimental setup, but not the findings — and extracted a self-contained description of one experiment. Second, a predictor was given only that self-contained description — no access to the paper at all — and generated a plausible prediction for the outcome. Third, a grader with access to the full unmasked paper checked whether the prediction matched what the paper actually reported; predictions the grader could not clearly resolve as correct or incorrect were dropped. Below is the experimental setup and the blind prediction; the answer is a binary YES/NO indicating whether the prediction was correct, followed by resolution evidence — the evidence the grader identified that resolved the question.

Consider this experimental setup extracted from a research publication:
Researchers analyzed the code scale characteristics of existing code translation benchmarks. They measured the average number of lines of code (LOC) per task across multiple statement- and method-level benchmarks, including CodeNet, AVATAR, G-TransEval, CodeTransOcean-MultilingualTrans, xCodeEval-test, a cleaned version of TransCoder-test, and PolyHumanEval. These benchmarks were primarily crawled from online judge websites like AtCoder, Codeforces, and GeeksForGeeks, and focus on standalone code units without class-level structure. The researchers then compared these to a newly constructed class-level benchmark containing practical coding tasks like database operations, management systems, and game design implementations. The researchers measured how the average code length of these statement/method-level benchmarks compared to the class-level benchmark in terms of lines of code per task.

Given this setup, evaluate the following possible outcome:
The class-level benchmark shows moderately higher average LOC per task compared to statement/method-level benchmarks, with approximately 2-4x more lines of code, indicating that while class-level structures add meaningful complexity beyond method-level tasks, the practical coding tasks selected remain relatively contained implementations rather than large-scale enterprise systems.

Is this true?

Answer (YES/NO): YES